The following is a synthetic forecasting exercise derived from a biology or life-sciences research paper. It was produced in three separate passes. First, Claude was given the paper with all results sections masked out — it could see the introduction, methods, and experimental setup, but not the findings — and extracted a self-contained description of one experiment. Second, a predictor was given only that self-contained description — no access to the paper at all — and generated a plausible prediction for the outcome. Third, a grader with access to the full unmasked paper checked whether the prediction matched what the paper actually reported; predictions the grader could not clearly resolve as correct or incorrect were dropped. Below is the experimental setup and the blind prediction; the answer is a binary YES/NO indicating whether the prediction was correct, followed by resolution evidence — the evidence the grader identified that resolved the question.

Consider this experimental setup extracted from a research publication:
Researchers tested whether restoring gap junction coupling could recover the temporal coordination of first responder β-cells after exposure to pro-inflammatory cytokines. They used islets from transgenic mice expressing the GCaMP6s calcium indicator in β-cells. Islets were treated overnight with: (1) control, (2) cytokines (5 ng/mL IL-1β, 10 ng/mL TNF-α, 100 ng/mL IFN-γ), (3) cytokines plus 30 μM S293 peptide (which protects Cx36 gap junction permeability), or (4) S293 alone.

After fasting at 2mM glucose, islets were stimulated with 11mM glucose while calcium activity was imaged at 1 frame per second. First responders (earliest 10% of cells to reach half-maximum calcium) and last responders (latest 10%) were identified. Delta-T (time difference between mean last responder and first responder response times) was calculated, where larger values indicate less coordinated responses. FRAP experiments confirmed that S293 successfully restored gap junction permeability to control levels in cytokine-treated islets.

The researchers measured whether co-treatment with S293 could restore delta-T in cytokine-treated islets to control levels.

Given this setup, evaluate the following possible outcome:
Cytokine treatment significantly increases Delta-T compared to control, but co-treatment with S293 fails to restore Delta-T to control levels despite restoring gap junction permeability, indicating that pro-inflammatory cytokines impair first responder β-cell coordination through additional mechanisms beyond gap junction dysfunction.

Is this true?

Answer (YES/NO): YES